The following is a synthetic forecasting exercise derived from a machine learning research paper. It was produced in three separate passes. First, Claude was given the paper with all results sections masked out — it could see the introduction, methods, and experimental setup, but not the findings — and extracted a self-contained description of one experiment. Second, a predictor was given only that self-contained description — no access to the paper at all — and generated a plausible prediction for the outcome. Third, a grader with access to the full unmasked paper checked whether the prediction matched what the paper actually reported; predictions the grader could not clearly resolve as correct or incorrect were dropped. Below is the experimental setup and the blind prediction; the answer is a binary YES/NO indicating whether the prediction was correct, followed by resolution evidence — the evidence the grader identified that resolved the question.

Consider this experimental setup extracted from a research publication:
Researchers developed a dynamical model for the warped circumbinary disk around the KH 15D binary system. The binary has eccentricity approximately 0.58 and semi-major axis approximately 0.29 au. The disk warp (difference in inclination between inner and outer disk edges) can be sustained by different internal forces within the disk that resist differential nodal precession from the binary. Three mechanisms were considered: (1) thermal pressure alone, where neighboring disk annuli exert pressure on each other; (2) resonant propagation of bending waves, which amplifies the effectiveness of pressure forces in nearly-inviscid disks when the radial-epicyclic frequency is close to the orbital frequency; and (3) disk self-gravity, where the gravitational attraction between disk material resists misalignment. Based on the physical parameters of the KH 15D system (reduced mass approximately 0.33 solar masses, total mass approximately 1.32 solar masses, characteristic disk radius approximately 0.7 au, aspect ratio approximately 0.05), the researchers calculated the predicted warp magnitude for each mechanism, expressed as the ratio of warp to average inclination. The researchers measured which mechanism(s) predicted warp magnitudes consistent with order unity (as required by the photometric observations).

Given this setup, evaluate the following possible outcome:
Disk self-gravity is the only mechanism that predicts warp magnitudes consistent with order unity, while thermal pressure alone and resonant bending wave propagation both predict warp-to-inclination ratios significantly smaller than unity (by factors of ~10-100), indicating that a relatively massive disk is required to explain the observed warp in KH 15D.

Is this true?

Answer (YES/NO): NO